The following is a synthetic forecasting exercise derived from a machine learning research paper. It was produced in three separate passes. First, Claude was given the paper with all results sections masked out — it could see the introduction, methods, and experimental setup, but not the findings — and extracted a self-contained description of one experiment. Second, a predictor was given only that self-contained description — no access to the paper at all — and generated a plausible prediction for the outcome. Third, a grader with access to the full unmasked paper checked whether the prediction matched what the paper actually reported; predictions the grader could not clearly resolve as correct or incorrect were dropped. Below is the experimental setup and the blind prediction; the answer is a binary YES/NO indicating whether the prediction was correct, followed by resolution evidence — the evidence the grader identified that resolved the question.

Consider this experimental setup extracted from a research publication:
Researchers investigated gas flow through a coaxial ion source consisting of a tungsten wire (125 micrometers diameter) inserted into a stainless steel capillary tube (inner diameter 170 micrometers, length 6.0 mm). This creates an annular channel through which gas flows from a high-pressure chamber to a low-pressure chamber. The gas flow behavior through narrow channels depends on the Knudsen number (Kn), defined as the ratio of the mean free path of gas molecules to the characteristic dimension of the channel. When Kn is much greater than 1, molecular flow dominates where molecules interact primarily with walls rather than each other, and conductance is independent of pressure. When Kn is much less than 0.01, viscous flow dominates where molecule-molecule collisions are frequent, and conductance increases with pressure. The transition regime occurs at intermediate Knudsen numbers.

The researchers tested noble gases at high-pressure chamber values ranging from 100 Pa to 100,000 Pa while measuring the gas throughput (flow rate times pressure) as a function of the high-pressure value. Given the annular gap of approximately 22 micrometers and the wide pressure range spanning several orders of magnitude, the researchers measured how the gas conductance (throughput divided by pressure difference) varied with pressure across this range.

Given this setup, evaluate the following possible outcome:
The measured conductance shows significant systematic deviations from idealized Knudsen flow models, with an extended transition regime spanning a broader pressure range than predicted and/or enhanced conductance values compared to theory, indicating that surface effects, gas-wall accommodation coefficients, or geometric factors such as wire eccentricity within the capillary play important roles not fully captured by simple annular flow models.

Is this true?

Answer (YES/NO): NO